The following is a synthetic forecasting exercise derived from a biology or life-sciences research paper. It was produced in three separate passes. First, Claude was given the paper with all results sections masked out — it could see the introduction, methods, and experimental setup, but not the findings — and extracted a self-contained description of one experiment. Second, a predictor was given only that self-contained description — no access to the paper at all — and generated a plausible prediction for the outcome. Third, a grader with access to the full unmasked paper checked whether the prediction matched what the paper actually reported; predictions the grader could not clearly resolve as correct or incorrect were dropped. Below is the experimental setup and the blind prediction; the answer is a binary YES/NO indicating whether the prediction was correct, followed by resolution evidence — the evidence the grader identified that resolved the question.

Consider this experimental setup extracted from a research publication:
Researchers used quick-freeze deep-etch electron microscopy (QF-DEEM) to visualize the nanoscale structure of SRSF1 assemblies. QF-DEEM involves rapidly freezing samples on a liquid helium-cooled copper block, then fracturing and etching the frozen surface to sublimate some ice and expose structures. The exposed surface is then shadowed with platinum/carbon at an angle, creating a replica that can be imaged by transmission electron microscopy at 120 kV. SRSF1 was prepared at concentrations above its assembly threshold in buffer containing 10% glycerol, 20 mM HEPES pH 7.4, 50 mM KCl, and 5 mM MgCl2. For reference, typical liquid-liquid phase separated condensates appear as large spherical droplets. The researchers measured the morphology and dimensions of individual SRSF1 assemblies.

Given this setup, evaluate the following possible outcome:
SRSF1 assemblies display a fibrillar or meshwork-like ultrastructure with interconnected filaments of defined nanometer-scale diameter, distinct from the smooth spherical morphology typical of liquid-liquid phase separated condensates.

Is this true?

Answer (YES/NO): NO